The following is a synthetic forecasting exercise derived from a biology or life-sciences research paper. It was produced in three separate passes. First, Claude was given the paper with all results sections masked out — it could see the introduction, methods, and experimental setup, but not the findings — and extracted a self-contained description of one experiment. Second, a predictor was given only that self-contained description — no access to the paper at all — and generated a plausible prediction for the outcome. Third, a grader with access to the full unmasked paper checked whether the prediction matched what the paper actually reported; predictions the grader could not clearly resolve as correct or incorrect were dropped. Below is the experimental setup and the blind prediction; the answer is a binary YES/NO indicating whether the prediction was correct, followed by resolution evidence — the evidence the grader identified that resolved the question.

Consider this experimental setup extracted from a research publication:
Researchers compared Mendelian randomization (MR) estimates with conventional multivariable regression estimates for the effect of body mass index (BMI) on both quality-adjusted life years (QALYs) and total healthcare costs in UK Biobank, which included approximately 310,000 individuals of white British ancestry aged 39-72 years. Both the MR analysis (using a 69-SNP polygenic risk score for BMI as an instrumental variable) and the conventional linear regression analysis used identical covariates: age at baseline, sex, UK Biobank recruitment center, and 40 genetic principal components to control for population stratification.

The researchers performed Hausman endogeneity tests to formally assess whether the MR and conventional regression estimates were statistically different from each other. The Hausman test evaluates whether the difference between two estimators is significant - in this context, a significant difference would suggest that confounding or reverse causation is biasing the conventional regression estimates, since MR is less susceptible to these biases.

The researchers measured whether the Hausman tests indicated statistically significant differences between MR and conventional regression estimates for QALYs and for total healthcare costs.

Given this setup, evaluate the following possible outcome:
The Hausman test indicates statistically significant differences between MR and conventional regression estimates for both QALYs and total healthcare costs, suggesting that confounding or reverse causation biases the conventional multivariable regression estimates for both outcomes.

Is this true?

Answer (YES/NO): NO